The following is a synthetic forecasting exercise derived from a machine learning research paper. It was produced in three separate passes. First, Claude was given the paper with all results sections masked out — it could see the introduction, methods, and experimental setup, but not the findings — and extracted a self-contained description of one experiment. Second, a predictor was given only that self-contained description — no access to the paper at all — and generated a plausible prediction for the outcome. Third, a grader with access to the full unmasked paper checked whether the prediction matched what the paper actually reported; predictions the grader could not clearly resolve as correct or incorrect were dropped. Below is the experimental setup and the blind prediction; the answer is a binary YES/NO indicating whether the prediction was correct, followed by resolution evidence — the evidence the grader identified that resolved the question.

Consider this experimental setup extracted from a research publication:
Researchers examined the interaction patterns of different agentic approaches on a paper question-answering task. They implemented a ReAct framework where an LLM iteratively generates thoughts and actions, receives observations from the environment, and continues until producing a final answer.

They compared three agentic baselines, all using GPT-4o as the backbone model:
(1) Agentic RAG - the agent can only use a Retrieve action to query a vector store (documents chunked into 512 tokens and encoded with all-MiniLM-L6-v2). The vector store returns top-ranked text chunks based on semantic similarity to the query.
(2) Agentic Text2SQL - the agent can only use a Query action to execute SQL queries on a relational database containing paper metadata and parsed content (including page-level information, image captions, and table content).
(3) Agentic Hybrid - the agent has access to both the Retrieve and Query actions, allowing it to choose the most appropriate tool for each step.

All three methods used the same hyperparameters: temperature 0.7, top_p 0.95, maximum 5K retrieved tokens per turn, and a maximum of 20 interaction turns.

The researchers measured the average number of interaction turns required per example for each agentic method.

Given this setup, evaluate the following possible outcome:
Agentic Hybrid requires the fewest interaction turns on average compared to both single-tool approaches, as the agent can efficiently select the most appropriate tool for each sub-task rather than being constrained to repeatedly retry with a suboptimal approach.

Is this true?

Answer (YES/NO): NO